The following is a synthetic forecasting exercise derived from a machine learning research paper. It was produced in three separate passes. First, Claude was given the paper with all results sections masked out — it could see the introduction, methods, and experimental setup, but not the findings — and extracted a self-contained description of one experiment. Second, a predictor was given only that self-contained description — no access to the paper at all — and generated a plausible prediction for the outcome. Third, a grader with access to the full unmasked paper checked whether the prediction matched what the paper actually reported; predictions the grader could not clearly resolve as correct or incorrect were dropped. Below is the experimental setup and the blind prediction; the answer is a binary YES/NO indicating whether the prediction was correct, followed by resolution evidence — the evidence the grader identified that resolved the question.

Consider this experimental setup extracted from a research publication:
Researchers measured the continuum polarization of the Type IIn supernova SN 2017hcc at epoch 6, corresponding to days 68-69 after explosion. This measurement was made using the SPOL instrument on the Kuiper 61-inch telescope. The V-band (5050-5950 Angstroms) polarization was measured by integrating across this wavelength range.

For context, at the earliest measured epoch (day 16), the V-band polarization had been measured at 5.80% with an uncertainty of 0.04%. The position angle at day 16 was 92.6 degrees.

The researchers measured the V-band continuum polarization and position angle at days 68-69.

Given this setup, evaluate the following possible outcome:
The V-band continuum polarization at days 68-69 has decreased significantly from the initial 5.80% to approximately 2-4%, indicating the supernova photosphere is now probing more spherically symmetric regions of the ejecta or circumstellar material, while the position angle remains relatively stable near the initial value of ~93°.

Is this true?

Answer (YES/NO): NO